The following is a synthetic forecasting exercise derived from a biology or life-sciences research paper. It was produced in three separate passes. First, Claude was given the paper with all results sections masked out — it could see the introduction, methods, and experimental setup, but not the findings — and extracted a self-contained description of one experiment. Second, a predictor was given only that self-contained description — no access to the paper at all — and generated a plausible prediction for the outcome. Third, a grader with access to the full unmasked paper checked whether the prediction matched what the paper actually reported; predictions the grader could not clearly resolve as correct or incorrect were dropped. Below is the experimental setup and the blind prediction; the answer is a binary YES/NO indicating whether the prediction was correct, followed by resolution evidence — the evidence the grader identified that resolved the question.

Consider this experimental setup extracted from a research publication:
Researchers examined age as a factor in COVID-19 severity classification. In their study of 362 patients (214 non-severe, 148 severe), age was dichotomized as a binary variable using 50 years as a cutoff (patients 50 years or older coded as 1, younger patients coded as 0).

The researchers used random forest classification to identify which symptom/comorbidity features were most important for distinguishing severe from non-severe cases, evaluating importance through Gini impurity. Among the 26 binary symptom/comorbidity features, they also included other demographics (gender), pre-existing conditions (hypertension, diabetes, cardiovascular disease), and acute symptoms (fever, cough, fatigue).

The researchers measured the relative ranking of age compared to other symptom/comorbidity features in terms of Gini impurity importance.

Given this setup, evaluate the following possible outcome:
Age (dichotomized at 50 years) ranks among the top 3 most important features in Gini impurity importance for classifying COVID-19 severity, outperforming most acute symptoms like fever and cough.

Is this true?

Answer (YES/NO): YES